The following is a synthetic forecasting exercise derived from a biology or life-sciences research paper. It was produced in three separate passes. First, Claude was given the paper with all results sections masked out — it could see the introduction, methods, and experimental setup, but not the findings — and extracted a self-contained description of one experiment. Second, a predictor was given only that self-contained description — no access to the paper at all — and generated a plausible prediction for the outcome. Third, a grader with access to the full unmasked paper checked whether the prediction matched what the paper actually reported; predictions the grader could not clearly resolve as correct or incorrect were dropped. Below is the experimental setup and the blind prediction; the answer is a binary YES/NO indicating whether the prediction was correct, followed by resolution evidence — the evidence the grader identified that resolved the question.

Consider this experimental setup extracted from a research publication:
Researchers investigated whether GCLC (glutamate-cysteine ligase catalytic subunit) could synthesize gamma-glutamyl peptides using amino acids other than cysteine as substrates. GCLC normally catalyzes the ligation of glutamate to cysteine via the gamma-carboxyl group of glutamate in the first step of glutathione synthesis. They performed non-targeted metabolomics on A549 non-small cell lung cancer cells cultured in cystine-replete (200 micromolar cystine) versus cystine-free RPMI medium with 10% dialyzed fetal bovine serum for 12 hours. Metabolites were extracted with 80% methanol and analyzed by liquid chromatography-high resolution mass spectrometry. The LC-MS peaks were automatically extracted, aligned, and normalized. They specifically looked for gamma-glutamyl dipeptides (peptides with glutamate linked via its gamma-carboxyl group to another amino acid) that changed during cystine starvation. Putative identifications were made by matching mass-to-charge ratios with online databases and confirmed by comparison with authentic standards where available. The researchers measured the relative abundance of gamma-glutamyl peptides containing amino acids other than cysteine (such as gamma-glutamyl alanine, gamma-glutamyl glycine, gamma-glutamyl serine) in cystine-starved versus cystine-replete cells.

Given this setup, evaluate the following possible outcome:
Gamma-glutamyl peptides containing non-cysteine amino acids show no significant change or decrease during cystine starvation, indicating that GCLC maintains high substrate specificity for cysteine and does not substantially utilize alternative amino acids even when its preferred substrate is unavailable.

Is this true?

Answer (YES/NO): NO